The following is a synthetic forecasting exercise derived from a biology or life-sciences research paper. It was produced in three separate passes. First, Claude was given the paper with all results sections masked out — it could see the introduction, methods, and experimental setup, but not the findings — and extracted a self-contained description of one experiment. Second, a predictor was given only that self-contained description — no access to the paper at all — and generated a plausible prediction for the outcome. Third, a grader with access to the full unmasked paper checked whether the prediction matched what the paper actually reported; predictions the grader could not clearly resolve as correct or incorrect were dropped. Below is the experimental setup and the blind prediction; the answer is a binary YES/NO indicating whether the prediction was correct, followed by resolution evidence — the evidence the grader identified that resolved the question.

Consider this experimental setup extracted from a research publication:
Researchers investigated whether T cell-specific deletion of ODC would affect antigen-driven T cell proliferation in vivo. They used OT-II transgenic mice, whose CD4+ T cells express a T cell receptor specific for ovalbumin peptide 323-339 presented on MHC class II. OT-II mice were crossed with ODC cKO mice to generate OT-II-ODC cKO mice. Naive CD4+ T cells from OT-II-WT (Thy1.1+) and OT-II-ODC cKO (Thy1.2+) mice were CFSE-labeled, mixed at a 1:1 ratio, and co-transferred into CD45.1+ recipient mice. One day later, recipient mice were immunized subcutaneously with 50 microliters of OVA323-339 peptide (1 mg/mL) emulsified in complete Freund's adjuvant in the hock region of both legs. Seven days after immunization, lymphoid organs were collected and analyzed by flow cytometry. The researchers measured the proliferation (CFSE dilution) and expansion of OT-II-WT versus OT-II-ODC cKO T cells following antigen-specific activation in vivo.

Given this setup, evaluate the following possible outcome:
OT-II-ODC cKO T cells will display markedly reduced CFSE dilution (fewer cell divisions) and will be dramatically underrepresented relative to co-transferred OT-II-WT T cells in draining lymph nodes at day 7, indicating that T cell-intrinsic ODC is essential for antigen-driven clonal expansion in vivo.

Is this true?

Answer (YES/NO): NO